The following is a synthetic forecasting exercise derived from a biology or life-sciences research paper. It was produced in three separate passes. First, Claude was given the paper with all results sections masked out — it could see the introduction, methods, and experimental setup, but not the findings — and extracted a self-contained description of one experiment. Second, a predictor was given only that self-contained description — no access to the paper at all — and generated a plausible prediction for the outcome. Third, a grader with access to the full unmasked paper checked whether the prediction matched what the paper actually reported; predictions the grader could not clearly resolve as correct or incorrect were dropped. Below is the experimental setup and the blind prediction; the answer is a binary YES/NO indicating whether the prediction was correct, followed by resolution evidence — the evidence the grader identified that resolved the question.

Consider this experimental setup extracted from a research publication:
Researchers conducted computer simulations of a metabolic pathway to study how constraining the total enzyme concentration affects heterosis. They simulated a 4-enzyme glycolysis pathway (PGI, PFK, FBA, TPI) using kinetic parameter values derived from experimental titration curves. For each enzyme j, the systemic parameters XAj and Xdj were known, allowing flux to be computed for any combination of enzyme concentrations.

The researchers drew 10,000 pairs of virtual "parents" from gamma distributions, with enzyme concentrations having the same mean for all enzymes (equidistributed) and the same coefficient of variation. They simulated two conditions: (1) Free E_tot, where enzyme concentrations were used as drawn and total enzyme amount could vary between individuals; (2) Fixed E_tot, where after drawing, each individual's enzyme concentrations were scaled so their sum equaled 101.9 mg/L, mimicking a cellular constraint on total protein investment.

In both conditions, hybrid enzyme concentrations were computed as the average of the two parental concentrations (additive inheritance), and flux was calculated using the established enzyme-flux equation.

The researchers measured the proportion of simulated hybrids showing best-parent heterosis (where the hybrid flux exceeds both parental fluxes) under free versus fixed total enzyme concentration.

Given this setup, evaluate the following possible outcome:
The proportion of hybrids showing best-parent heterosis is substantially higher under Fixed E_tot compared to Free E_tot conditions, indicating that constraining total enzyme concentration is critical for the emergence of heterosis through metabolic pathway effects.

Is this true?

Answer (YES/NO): YES